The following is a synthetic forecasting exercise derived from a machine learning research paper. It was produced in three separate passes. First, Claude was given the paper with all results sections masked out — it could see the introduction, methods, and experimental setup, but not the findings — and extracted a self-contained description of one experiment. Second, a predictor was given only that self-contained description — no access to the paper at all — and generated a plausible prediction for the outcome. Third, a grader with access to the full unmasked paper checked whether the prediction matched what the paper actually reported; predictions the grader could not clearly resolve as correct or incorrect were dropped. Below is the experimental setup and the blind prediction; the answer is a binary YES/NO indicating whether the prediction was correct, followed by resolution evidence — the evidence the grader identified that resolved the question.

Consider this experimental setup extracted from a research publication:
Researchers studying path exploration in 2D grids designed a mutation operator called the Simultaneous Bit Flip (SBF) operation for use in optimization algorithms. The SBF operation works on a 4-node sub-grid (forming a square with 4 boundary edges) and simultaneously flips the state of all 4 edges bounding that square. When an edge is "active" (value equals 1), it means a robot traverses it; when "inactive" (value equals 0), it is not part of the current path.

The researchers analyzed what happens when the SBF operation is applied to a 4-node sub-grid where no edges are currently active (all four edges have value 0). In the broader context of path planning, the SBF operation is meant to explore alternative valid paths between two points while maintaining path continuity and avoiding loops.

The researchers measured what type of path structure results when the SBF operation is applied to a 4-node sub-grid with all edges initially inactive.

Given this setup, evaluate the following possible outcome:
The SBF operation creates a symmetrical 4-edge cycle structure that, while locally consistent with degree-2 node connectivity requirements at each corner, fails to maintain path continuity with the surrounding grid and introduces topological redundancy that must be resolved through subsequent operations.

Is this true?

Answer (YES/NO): NO